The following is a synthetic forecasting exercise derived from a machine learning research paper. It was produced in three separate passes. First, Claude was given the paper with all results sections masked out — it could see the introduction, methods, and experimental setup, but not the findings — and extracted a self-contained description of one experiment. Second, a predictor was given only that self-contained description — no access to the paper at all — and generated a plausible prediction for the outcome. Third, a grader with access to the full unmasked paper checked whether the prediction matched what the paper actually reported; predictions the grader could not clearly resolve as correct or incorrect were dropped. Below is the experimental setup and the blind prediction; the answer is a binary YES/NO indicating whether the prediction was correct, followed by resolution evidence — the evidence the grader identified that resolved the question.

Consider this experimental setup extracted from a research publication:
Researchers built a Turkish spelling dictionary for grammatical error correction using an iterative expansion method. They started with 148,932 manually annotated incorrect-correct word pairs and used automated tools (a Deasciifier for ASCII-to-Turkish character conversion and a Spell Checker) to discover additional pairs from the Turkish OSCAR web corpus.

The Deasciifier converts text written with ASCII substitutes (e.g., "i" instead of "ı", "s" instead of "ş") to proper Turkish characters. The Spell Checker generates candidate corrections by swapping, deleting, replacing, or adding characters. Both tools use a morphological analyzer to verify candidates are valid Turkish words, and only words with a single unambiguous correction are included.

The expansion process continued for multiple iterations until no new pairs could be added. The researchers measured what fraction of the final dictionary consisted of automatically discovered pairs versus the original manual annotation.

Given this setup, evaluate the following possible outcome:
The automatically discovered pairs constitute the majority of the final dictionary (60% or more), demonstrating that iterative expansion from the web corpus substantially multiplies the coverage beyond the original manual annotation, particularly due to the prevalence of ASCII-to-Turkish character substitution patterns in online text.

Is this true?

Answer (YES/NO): YES